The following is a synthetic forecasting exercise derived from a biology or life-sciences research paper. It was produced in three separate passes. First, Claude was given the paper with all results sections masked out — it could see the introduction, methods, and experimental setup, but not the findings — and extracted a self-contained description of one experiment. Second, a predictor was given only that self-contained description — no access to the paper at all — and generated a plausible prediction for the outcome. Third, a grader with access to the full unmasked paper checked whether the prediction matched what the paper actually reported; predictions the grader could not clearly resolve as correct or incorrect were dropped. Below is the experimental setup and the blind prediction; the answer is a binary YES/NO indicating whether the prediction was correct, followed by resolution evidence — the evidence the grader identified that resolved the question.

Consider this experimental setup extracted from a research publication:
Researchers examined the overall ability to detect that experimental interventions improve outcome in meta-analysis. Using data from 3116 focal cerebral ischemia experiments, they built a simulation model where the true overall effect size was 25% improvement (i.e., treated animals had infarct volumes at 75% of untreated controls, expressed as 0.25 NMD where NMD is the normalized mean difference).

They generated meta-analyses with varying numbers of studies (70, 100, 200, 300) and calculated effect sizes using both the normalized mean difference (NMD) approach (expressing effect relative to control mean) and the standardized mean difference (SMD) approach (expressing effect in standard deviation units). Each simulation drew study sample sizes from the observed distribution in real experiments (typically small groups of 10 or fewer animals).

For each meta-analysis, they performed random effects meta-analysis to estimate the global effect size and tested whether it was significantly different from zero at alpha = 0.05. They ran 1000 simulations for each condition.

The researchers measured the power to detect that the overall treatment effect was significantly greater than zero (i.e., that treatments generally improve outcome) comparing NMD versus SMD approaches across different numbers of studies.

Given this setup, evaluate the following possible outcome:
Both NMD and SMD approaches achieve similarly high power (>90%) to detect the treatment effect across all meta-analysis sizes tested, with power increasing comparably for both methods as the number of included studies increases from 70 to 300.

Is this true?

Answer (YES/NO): NO